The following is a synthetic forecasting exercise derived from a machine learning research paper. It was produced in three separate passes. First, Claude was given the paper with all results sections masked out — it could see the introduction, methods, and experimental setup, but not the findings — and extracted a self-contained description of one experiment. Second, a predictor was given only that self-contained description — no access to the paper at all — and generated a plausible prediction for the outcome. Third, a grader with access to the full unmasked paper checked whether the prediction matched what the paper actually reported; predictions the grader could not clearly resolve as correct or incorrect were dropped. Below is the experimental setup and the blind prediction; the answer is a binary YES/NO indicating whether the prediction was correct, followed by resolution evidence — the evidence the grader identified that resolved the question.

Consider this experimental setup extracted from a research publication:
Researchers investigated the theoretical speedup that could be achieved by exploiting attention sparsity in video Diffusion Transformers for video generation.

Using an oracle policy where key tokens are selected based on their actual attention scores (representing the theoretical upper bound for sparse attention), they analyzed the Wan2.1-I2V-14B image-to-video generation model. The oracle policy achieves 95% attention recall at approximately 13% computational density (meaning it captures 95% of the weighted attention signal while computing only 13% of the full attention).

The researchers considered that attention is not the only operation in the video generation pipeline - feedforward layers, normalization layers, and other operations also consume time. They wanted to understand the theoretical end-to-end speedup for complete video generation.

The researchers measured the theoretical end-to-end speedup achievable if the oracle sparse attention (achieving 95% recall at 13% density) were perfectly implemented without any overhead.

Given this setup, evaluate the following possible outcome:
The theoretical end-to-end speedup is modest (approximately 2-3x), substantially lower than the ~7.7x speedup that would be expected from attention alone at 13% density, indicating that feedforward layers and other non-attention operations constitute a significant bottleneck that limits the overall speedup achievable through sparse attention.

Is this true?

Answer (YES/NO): YES